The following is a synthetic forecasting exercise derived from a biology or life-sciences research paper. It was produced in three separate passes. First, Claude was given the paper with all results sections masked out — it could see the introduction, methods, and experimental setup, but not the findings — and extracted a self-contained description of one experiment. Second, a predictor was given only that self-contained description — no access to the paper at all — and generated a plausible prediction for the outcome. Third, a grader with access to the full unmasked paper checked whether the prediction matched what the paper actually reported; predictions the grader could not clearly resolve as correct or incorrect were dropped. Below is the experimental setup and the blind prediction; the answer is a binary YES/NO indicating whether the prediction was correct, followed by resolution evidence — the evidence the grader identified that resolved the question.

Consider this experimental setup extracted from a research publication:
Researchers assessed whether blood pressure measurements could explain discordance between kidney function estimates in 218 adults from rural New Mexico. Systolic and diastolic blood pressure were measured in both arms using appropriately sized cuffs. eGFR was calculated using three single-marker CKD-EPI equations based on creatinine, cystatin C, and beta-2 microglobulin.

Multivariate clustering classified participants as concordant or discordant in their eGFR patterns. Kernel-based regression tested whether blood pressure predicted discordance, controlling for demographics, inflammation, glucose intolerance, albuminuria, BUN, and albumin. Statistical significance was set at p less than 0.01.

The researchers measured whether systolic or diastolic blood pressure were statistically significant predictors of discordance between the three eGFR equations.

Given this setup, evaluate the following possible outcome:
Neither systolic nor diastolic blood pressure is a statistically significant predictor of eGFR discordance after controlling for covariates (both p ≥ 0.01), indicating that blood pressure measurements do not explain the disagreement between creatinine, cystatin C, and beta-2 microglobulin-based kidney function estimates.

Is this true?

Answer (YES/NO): YES